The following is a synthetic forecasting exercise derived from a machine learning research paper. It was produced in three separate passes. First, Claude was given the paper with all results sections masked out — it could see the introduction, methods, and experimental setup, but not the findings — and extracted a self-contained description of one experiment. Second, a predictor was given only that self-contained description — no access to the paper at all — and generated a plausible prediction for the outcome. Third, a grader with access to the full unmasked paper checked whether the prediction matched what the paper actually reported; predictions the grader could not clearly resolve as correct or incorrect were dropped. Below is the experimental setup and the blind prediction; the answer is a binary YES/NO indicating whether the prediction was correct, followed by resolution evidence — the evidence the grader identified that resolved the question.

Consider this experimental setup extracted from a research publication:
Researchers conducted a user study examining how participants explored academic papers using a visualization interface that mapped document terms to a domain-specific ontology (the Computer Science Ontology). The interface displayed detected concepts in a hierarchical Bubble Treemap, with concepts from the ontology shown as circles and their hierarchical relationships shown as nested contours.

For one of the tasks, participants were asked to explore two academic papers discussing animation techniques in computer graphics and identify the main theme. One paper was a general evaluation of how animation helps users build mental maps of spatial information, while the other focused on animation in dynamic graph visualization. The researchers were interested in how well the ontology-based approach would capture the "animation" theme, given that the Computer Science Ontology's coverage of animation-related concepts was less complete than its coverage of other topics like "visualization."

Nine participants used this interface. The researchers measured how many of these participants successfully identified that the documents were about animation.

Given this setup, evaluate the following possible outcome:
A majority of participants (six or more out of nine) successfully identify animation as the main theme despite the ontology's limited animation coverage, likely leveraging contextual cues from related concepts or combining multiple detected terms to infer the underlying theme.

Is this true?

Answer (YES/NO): NO